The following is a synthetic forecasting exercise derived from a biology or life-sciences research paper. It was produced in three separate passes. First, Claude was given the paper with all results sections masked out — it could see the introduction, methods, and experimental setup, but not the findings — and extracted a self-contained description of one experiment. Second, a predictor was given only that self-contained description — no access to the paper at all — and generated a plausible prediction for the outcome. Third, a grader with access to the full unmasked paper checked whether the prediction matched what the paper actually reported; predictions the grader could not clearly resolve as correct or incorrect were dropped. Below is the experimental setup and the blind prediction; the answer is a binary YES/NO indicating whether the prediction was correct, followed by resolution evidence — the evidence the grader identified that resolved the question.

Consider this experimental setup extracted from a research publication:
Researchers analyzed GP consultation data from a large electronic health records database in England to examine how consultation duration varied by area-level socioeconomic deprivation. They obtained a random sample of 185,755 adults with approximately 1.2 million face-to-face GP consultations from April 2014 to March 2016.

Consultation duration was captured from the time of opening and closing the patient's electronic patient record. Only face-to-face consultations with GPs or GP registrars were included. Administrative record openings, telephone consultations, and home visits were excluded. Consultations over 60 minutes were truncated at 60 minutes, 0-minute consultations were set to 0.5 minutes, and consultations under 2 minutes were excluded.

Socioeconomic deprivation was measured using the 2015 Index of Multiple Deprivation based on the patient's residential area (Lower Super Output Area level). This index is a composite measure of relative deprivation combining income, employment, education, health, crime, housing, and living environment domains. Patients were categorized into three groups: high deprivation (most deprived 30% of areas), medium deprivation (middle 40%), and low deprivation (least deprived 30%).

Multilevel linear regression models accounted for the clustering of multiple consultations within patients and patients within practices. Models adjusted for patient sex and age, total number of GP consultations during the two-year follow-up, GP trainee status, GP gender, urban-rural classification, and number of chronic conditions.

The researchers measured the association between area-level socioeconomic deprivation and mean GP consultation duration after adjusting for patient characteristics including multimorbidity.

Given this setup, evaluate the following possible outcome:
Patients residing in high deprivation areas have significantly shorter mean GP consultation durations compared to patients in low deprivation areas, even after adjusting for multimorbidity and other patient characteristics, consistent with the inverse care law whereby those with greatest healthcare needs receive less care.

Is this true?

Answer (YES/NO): YES